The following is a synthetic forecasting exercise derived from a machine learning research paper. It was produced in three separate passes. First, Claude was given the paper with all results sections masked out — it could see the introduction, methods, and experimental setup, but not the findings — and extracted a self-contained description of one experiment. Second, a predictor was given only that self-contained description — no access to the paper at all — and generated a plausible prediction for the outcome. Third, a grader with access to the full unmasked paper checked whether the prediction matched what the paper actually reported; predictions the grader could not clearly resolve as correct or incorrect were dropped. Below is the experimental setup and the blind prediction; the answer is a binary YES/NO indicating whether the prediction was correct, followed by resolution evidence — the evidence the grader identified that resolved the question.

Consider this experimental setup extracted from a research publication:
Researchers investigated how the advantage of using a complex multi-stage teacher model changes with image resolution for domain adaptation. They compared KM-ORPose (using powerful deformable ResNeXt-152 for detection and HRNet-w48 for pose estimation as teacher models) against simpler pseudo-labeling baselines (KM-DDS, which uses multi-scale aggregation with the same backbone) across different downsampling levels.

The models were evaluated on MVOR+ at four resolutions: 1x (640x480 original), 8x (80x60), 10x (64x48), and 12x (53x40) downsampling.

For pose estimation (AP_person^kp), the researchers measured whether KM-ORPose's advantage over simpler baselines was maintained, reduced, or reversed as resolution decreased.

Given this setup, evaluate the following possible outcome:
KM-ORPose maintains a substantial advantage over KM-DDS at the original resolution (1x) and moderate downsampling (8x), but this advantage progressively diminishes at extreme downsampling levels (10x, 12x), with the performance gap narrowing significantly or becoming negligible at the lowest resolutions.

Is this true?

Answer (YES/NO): NO